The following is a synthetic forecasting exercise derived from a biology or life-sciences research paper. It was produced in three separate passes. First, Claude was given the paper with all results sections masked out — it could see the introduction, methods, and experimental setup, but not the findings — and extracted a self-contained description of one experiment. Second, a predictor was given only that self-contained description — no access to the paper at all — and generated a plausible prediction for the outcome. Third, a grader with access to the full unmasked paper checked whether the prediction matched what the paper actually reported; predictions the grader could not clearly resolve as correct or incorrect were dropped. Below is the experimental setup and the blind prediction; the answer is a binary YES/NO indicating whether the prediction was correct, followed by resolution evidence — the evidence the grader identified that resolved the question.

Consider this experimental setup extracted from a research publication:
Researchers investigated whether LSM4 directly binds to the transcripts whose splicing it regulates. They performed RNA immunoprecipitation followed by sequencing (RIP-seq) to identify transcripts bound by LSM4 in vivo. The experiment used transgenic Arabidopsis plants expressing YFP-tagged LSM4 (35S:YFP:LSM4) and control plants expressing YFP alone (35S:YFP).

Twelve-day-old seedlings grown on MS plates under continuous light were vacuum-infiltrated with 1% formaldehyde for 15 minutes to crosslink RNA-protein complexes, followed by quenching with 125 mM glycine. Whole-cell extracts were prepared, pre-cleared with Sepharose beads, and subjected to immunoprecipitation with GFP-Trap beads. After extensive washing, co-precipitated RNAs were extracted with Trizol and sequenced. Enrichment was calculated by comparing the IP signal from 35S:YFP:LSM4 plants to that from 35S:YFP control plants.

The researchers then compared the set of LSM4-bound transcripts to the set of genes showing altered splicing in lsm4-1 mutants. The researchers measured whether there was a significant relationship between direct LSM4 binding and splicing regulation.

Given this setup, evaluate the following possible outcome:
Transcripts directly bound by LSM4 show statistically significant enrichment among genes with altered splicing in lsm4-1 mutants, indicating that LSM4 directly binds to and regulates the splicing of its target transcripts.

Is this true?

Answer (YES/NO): YES